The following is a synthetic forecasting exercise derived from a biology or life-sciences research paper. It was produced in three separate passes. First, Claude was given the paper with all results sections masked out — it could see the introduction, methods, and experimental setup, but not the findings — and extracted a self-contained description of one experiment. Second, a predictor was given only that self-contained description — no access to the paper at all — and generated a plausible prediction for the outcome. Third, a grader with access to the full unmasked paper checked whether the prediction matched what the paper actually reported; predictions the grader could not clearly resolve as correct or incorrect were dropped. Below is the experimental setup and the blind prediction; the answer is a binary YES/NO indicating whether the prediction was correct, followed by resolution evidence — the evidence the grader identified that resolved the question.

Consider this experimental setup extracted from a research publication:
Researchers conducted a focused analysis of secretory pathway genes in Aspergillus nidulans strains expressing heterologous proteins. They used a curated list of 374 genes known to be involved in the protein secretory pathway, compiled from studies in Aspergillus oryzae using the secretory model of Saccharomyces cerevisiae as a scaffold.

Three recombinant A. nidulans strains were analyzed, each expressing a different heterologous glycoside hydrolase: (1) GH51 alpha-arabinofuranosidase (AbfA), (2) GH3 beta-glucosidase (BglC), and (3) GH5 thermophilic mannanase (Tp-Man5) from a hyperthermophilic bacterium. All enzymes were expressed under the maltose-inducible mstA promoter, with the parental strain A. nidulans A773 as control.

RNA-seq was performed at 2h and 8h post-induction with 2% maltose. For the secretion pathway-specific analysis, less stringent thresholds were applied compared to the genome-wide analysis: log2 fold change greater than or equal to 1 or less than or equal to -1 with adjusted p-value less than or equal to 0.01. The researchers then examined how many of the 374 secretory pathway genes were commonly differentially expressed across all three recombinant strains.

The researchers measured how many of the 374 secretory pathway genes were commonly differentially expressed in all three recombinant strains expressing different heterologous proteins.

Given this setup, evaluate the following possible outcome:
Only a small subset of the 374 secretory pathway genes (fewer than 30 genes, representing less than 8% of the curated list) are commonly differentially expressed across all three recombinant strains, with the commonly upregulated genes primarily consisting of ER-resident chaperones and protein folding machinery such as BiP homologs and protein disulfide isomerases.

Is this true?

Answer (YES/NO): NO